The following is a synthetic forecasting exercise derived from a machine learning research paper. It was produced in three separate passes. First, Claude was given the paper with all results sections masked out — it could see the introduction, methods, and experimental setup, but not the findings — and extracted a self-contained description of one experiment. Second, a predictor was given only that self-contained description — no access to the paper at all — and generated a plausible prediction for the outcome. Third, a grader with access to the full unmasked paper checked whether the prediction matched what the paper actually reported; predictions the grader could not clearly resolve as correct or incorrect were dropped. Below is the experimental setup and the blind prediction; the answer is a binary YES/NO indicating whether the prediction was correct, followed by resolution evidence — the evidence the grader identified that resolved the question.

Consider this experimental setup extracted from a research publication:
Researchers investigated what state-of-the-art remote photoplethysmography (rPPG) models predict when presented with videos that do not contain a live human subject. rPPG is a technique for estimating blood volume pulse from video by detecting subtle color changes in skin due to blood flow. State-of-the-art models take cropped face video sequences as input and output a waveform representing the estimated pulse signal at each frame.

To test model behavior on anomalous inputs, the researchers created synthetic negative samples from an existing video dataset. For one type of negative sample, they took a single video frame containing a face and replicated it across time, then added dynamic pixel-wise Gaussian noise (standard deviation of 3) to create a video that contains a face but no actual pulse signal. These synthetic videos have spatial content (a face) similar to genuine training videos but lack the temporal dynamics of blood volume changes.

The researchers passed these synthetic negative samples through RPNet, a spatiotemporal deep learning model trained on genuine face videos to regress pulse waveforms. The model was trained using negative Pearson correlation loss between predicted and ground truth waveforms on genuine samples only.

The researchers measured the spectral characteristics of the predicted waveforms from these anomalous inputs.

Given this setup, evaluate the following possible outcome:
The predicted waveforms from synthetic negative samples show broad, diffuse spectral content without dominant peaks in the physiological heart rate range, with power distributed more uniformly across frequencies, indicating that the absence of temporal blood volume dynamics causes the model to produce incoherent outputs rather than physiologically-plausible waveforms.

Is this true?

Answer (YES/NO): NO